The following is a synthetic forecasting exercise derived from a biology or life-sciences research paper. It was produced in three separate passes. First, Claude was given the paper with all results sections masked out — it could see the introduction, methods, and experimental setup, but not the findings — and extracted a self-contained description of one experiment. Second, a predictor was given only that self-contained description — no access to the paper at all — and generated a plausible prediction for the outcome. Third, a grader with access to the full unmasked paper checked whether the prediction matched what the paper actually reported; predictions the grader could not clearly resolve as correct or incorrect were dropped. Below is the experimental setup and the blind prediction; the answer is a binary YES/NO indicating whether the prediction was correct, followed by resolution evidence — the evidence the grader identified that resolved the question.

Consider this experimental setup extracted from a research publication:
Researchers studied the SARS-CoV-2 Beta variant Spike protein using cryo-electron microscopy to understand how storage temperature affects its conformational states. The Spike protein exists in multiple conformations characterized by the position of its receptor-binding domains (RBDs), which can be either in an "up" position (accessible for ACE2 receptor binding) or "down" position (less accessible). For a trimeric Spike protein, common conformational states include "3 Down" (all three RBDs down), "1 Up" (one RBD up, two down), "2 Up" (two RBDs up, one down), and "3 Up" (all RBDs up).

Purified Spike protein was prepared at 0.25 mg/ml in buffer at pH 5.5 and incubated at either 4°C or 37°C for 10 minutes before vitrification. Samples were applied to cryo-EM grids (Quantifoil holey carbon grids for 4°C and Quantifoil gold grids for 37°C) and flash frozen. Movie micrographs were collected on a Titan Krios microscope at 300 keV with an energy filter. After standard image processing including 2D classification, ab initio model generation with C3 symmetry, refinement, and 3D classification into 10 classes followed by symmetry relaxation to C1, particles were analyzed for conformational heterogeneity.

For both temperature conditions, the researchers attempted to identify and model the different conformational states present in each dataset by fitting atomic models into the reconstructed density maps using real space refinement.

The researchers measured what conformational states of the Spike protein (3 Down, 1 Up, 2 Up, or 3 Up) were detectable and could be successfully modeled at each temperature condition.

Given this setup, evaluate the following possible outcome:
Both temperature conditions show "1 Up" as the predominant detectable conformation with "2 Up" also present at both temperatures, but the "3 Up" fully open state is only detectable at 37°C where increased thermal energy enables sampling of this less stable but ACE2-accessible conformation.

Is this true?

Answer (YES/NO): NO